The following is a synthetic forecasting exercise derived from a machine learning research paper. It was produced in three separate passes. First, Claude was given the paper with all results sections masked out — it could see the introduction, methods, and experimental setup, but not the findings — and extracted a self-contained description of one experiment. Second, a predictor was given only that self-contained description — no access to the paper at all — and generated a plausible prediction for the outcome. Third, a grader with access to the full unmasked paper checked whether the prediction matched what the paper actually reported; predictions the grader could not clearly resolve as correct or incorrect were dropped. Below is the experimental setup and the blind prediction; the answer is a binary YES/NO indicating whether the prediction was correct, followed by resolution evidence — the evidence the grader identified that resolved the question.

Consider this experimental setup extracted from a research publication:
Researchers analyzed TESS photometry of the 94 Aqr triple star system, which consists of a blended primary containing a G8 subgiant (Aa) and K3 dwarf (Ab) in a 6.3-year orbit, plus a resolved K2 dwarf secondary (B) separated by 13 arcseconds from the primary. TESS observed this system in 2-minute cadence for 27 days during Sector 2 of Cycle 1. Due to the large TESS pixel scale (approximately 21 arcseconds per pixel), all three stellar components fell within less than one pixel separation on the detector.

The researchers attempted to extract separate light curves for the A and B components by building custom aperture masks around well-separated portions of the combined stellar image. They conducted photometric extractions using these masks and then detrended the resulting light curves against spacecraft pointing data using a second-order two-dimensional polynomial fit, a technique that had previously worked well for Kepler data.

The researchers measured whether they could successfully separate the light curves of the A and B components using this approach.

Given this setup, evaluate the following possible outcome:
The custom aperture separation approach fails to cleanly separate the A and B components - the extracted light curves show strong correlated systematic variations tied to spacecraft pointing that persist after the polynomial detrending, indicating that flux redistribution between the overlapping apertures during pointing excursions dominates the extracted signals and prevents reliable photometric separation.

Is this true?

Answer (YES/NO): YES